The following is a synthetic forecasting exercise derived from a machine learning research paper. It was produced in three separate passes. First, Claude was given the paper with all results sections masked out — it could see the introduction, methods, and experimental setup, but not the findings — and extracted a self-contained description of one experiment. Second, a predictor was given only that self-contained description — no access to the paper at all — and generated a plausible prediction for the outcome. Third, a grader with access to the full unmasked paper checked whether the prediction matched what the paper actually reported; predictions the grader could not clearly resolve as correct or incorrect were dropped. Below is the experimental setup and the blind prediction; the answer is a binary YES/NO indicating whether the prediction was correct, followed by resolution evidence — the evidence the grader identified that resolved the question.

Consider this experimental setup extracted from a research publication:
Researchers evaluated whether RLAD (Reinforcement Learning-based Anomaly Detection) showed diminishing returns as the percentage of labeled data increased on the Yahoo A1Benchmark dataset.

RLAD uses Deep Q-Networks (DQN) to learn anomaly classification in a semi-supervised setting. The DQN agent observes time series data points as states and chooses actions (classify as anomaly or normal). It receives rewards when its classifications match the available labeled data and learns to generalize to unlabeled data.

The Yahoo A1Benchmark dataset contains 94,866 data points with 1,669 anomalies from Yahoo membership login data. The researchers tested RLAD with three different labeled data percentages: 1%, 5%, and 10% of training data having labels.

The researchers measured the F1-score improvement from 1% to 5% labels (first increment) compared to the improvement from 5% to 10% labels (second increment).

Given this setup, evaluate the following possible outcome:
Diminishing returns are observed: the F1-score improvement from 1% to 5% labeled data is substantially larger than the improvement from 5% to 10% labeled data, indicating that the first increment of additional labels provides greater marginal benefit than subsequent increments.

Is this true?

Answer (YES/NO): NO